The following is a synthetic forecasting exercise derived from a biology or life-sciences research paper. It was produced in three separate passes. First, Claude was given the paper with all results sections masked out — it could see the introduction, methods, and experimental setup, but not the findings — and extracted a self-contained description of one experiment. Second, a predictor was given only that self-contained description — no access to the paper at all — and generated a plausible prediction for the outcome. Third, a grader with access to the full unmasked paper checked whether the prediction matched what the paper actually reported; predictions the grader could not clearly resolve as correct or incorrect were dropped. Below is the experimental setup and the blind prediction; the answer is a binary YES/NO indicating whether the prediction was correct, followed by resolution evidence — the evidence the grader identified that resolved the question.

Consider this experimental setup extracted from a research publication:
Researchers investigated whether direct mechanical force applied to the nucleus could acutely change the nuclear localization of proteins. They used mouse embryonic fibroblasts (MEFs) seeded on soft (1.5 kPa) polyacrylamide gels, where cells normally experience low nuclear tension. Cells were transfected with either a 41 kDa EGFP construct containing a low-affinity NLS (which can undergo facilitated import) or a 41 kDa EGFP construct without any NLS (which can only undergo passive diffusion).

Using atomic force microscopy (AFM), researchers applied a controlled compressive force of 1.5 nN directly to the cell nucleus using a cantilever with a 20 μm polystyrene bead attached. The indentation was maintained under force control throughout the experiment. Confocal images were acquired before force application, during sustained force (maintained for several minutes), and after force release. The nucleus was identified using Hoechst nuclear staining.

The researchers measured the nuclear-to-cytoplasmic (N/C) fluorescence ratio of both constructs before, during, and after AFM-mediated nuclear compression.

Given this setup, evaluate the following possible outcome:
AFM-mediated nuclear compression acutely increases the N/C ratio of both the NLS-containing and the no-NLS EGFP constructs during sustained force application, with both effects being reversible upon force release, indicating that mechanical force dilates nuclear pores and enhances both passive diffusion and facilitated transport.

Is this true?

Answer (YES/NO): NO